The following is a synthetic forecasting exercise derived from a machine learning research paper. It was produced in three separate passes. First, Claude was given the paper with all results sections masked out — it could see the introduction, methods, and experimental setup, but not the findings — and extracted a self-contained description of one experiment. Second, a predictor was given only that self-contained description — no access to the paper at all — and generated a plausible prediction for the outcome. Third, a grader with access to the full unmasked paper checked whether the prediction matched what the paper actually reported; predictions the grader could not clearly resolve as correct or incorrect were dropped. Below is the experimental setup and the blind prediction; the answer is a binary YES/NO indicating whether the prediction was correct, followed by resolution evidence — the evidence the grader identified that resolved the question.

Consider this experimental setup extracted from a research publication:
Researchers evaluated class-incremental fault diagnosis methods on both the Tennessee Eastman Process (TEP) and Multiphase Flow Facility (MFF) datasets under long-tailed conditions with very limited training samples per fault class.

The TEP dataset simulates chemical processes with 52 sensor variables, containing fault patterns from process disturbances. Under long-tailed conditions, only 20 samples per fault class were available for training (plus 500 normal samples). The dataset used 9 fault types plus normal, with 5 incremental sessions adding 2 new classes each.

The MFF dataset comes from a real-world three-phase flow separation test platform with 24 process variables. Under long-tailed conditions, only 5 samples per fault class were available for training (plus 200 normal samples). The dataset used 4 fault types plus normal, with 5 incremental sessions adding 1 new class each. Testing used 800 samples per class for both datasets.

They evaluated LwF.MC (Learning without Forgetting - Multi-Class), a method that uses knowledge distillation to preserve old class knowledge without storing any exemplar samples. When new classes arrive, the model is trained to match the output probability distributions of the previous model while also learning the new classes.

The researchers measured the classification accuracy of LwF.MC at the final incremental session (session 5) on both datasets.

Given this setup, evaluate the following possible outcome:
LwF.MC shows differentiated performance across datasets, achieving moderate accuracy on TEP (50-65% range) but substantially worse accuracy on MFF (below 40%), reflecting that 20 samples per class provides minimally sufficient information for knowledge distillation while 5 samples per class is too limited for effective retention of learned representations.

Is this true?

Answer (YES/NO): NO